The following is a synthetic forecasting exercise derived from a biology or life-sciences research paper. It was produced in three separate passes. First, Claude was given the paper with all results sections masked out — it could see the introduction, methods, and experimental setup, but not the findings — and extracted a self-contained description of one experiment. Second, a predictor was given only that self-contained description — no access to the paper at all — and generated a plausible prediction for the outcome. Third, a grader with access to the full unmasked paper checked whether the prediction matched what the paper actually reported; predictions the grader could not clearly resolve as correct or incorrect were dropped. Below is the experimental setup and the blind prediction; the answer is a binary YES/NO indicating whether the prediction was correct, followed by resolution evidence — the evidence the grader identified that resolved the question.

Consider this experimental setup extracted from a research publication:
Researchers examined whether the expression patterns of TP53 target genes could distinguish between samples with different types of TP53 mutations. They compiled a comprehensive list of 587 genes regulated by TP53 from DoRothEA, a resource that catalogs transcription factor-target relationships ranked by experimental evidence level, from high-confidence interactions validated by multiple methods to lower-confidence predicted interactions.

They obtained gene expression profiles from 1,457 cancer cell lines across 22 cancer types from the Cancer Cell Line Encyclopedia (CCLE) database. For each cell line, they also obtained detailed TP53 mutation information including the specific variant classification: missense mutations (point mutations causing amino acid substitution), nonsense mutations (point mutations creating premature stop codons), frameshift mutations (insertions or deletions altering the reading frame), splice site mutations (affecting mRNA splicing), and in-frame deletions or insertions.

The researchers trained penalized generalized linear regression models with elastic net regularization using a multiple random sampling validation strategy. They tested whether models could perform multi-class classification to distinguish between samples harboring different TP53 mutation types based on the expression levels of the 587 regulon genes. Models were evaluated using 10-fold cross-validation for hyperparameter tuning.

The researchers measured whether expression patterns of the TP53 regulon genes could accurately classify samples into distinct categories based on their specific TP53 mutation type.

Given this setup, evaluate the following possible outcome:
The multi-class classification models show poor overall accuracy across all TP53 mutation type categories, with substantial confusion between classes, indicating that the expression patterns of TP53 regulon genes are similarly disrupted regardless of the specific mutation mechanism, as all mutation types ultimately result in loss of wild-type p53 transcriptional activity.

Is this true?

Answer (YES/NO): YES